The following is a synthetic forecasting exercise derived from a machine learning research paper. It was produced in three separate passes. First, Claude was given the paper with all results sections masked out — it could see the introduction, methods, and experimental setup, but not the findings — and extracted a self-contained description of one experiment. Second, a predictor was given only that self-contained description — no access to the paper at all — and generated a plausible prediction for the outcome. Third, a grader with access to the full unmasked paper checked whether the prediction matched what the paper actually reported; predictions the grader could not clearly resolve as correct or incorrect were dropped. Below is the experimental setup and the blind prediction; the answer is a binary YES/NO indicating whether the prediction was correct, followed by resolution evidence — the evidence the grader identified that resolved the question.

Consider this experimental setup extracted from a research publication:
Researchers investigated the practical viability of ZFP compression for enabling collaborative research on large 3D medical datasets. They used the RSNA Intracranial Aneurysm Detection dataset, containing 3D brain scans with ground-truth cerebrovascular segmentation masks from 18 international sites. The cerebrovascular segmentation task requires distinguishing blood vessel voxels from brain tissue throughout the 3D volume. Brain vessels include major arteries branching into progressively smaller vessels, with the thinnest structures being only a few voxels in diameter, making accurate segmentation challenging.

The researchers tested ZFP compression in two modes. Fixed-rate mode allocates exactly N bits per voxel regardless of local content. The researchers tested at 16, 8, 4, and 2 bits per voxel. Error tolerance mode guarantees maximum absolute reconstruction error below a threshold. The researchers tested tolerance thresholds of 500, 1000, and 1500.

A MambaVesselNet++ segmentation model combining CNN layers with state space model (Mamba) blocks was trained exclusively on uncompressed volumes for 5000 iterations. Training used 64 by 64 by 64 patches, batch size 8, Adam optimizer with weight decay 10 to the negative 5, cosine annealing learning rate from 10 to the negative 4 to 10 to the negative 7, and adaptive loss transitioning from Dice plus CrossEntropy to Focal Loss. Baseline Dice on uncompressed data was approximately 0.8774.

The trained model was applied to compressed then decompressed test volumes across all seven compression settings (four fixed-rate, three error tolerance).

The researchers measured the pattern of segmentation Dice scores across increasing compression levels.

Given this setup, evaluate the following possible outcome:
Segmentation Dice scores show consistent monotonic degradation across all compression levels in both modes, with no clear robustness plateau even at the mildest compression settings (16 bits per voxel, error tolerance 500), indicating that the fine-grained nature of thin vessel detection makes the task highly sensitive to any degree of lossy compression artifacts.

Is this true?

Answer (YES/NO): NO